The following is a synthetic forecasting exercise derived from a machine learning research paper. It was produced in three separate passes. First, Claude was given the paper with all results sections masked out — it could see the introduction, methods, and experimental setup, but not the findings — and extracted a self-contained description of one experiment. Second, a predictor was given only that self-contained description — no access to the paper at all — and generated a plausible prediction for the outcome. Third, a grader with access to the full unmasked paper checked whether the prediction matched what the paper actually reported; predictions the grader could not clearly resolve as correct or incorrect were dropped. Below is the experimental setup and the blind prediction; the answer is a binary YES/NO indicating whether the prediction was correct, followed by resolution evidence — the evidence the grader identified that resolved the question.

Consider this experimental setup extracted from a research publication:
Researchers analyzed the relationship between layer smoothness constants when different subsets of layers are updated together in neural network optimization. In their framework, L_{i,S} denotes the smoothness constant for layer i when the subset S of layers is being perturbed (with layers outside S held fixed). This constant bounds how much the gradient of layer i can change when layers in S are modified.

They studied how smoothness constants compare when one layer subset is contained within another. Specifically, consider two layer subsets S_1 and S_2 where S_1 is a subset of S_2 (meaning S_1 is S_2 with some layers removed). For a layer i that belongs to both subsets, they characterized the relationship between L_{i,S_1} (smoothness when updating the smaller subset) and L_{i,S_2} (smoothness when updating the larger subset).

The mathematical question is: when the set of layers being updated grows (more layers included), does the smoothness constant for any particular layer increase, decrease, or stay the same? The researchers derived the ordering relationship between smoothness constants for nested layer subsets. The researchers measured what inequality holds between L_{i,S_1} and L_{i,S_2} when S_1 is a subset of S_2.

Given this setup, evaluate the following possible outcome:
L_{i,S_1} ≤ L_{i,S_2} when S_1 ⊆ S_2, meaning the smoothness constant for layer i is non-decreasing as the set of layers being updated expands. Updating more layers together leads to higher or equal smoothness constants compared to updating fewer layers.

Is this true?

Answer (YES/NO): YES